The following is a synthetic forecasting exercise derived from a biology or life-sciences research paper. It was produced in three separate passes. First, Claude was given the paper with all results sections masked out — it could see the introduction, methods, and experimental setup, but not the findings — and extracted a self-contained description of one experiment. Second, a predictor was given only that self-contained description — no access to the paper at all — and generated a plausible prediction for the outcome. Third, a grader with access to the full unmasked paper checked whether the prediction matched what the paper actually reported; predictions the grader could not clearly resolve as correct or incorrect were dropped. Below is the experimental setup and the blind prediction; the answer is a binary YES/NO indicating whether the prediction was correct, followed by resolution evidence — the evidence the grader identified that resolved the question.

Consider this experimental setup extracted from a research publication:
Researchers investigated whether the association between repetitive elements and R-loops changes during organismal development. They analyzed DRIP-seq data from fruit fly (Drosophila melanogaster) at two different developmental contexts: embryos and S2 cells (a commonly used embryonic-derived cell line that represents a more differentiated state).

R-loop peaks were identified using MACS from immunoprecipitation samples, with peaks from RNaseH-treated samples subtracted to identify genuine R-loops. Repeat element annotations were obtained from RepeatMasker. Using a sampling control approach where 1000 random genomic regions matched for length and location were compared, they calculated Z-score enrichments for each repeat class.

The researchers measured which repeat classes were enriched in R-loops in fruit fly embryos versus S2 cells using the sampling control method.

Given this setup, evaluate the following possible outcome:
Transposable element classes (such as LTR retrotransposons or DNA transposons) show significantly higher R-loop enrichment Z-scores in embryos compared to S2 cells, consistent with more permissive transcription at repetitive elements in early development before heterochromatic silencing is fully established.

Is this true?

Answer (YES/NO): YES